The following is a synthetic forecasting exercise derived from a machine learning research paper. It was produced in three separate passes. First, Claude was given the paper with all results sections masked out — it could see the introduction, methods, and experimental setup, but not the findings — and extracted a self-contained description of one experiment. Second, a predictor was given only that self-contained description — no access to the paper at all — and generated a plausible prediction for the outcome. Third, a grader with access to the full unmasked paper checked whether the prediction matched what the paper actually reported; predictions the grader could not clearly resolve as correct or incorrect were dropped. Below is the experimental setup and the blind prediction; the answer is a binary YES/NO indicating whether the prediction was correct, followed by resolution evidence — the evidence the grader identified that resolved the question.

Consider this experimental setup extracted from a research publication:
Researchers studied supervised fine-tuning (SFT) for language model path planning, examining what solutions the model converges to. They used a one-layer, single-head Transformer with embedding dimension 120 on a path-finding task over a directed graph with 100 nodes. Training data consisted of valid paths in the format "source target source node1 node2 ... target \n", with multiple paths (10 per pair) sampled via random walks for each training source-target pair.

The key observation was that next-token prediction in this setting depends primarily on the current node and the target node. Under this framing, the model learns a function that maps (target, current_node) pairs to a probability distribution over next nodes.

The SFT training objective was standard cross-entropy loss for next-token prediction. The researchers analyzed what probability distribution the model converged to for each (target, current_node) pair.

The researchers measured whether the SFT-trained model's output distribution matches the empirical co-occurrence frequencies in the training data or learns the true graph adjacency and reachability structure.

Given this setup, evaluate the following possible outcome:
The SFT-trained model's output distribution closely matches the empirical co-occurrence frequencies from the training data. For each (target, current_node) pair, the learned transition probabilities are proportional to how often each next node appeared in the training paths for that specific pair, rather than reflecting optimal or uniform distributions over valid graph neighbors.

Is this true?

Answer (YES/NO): YES